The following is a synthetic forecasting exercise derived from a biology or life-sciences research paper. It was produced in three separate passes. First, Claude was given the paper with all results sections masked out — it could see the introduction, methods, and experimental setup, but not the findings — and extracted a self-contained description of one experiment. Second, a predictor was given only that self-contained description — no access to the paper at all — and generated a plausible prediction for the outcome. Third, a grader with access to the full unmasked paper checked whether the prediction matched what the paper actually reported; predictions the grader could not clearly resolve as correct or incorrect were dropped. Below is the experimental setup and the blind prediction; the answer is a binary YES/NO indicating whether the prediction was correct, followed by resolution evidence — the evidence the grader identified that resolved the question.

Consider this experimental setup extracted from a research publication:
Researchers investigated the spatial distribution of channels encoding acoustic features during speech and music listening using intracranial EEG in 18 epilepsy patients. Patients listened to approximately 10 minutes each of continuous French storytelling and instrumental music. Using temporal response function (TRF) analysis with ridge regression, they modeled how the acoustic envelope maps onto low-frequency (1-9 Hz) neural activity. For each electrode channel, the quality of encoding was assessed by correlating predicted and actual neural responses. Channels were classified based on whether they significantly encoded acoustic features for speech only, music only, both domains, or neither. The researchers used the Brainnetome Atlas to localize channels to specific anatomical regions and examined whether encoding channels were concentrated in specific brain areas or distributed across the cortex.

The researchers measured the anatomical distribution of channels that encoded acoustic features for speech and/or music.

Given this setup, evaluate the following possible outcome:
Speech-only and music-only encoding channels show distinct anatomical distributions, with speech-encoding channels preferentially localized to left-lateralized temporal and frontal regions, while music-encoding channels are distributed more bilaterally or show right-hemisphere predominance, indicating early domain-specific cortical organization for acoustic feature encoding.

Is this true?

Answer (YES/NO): NO